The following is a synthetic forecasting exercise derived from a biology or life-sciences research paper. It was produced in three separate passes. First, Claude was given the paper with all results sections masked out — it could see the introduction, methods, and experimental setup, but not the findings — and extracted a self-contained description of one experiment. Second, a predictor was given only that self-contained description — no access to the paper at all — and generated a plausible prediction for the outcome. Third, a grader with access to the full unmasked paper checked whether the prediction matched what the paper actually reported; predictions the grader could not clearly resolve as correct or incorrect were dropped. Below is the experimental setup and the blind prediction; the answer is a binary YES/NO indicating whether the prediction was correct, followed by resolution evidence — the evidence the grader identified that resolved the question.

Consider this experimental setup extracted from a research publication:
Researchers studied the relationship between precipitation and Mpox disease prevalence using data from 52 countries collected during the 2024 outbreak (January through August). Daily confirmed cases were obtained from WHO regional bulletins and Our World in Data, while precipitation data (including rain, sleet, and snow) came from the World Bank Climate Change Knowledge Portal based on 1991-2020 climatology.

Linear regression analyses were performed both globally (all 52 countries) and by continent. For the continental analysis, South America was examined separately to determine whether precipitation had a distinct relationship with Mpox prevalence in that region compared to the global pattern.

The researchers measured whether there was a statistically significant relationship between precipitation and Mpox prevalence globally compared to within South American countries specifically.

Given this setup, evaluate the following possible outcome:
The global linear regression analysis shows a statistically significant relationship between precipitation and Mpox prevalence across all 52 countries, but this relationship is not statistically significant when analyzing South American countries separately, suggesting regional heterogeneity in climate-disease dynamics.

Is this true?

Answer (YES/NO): NO